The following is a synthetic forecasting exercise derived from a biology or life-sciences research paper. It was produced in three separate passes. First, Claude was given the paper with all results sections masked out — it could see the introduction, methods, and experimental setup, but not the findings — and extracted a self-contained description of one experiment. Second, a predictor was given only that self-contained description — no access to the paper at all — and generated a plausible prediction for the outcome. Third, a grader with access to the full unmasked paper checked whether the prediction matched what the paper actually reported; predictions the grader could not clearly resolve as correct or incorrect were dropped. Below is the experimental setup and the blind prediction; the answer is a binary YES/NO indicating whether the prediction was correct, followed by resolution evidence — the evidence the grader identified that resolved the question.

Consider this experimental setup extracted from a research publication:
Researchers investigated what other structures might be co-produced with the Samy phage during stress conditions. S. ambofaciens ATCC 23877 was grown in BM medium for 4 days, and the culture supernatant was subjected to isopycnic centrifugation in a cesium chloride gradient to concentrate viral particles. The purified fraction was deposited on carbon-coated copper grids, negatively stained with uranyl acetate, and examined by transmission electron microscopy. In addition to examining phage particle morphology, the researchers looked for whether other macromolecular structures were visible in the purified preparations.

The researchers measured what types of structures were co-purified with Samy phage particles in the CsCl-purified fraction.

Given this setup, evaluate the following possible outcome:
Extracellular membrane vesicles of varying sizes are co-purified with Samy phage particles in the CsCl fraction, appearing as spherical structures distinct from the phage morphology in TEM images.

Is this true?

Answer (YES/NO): NO